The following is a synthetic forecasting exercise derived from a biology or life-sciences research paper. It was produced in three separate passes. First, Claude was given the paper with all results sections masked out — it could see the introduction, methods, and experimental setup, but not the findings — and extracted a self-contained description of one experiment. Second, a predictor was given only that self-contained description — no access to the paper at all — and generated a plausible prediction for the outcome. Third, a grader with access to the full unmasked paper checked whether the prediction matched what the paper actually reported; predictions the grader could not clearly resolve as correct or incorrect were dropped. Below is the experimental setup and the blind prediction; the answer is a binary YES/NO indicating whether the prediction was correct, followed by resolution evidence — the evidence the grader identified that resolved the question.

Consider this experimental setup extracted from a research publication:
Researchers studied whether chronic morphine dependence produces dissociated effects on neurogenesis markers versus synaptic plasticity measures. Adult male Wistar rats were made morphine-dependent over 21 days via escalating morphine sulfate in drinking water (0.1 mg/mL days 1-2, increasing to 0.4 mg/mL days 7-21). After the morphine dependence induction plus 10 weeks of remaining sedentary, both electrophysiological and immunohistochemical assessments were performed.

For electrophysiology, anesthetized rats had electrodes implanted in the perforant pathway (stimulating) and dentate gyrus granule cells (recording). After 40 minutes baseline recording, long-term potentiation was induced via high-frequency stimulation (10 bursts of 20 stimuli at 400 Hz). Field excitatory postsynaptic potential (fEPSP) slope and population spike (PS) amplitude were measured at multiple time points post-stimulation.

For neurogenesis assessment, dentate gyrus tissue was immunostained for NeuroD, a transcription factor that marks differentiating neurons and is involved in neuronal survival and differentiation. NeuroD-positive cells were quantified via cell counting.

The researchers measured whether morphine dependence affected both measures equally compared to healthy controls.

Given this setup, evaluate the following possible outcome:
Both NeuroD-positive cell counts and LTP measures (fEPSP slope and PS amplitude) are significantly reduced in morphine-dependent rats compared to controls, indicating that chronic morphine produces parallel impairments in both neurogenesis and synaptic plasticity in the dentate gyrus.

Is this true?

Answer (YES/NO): NO